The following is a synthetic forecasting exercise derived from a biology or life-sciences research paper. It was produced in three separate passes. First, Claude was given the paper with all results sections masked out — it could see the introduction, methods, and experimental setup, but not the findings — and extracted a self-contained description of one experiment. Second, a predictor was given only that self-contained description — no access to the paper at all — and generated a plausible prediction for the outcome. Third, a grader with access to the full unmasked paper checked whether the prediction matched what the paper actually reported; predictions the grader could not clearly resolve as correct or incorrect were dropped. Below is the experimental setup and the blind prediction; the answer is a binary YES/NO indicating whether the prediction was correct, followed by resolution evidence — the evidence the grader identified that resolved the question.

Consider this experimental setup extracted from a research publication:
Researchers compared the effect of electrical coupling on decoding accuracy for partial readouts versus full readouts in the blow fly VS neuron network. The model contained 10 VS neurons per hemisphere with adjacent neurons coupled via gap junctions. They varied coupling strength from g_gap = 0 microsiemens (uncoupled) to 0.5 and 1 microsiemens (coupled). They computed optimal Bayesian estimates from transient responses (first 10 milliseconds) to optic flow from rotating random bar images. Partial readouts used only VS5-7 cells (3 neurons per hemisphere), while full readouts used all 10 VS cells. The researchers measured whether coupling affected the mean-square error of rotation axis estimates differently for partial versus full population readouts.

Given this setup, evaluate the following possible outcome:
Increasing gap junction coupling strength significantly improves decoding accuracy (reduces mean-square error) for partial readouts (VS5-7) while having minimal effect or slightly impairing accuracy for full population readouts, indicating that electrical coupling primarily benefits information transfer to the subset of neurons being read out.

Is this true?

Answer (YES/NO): YES